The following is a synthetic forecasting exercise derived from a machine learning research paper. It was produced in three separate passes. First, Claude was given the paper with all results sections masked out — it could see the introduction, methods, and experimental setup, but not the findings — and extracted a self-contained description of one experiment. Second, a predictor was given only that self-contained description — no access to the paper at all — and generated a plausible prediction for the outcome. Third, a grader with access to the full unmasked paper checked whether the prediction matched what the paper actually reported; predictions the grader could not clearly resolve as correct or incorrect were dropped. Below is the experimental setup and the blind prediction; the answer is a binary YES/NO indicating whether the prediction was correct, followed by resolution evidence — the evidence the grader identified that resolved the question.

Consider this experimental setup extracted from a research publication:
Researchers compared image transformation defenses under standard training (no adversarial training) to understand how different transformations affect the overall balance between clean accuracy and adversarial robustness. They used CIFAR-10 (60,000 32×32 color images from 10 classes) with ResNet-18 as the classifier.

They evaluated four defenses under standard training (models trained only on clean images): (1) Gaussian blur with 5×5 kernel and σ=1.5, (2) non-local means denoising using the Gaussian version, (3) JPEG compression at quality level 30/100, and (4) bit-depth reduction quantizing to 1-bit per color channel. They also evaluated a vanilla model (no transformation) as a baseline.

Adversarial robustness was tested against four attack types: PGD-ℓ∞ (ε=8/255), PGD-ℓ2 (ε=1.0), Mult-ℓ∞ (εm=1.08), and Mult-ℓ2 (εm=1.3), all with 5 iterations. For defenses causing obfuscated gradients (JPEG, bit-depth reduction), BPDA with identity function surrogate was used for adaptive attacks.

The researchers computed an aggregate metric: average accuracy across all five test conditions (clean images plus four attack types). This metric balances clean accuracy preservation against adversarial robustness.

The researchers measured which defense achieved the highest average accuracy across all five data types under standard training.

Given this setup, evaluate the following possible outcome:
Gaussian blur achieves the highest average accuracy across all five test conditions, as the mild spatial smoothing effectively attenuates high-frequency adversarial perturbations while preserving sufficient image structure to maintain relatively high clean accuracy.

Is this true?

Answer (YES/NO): NO